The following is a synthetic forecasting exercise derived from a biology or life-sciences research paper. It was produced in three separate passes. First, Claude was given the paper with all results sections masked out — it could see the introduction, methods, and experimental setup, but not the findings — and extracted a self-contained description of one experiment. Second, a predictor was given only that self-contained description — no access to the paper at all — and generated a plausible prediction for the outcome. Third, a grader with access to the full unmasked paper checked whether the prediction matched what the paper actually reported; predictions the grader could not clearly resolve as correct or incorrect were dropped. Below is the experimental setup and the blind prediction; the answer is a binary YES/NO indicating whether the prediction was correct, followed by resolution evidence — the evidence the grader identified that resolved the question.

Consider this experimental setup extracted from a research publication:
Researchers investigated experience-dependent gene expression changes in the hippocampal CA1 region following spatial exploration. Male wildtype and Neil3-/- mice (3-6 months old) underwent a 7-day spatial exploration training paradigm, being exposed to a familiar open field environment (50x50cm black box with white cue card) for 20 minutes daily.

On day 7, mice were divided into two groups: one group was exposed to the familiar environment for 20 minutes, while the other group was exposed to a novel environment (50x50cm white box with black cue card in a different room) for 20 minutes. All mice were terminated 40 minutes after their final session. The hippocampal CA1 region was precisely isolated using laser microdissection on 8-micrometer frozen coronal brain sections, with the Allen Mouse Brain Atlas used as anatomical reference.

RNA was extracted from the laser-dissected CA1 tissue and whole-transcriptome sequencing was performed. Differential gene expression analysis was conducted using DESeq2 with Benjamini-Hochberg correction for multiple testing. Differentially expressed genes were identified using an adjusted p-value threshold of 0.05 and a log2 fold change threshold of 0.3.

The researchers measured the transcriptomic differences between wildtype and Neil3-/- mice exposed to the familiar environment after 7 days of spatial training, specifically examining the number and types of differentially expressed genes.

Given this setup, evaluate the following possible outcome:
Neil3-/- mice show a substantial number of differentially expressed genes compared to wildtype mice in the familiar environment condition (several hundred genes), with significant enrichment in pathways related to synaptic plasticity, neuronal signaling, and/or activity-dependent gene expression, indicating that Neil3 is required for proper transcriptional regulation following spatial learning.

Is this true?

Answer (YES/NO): YES